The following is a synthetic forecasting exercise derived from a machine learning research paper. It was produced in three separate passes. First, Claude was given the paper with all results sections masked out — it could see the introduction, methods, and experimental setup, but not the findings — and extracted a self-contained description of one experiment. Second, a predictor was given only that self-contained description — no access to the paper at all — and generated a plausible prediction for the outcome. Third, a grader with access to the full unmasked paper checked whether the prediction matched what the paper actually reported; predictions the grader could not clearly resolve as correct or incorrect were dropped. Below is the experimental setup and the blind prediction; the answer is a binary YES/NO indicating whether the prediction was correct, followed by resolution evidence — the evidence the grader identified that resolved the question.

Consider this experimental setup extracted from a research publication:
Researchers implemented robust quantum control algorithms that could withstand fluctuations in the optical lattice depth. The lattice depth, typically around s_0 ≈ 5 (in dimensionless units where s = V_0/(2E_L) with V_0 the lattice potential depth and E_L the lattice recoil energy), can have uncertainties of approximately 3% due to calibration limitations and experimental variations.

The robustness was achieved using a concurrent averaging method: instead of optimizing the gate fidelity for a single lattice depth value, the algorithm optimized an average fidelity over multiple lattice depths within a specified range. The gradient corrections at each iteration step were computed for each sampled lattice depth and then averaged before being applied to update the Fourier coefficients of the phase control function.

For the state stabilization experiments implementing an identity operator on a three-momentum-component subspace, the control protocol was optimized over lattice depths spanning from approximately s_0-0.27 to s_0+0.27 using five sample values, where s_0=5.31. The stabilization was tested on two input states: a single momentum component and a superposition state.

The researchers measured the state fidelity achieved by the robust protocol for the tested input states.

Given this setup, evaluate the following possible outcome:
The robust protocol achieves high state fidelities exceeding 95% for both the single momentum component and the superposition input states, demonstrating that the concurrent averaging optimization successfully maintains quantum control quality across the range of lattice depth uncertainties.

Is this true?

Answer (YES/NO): NO